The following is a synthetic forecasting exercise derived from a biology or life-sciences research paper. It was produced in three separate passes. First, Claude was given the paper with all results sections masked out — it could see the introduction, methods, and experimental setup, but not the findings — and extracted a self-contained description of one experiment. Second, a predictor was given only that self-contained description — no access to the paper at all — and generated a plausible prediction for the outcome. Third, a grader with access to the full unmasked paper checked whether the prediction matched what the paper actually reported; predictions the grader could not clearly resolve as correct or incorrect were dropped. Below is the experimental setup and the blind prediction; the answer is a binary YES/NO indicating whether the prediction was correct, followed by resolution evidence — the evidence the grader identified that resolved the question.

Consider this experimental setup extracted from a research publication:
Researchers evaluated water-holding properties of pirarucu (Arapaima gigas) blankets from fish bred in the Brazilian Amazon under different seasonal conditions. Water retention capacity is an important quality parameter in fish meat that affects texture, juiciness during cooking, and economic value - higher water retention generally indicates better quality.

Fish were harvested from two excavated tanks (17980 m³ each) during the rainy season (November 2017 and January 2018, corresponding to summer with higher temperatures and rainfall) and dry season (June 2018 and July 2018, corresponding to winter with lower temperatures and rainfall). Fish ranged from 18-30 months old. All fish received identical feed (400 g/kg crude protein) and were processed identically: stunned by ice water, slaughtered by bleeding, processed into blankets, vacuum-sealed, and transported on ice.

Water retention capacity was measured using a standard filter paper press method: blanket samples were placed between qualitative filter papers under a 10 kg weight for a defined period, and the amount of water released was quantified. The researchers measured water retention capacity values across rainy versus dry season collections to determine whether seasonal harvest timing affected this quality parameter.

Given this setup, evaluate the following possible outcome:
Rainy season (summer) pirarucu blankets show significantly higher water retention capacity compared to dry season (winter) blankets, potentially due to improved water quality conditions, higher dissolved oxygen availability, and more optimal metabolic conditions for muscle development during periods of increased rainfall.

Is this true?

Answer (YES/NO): NO